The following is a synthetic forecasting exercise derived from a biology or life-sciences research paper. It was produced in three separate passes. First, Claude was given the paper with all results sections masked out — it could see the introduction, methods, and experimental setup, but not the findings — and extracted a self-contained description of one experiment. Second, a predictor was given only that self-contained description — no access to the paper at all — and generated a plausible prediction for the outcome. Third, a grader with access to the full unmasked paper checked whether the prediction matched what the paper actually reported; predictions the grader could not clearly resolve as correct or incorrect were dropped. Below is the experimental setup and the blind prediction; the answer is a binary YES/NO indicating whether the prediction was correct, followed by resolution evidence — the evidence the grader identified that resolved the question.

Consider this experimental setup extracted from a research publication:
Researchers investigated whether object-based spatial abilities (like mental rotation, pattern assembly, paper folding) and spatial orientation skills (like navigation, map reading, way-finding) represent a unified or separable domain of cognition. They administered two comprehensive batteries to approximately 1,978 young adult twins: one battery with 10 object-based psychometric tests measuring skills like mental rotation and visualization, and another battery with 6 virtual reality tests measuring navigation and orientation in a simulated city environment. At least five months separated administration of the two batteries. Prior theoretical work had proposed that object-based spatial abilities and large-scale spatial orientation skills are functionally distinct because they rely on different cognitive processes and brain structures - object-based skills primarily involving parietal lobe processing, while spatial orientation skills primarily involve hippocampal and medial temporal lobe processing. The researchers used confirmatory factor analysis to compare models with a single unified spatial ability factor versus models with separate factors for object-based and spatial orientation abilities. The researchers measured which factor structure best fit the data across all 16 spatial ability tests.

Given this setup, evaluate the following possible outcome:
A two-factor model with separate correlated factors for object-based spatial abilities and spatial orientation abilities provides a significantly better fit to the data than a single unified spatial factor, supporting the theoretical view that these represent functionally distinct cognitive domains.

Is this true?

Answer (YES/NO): NO